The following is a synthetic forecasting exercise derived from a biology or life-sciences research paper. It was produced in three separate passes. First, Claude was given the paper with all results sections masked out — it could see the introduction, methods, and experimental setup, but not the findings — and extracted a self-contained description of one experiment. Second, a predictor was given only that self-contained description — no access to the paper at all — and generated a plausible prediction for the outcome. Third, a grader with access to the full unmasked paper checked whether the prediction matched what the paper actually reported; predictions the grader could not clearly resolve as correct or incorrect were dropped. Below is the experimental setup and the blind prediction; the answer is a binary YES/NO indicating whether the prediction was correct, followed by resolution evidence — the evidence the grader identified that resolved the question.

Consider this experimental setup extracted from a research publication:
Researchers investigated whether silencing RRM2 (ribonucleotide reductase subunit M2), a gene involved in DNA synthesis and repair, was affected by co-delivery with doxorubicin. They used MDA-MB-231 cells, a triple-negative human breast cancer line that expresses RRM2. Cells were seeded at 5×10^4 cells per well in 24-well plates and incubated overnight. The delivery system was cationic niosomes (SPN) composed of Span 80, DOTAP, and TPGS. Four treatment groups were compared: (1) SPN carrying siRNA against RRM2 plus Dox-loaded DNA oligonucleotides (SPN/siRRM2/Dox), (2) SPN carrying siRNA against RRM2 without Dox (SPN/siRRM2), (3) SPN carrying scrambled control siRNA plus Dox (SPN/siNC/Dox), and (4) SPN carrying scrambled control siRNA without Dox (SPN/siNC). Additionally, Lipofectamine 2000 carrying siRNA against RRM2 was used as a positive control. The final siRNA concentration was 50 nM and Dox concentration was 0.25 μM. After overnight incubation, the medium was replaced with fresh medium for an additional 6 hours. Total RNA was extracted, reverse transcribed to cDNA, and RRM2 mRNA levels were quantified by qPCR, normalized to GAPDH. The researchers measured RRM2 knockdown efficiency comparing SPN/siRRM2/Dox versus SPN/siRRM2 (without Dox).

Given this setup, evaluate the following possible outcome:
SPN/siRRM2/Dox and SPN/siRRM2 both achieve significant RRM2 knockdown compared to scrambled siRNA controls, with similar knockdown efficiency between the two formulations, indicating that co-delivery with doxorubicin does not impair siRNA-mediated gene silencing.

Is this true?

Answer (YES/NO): YES